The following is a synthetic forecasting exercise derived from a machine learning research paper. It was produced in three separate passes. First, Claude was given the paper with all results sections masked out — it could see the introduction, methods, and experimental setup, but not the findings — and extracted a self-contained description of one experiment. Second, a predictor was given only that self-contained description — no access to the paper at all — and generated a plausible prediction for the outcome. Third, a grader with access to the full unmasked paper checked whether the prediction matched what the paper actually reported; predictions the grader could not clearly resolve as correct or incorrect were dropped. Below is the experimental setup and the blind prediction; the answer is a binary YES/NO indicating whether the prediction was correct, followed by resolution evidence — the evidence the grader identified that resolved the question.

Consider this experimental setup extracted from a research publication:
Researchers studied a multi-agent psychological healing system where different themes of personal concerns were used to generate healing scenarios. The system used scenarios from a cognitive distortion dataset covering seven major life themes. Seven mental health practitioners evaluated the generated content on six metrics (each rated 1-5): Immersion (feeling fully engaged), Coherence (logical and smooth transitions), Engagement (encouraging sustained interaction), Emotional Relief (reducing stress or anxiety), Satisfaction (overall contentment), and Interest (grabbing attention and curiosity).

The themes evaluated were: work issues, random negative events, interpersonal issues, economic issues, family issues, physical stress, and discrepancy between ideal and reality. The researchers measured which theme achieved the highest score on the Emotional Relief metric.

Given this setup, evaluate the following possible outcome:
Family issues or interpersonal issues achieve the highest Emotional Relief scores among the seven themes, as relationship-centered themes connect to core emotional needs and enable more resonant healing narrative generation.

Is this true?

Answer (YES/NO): NO